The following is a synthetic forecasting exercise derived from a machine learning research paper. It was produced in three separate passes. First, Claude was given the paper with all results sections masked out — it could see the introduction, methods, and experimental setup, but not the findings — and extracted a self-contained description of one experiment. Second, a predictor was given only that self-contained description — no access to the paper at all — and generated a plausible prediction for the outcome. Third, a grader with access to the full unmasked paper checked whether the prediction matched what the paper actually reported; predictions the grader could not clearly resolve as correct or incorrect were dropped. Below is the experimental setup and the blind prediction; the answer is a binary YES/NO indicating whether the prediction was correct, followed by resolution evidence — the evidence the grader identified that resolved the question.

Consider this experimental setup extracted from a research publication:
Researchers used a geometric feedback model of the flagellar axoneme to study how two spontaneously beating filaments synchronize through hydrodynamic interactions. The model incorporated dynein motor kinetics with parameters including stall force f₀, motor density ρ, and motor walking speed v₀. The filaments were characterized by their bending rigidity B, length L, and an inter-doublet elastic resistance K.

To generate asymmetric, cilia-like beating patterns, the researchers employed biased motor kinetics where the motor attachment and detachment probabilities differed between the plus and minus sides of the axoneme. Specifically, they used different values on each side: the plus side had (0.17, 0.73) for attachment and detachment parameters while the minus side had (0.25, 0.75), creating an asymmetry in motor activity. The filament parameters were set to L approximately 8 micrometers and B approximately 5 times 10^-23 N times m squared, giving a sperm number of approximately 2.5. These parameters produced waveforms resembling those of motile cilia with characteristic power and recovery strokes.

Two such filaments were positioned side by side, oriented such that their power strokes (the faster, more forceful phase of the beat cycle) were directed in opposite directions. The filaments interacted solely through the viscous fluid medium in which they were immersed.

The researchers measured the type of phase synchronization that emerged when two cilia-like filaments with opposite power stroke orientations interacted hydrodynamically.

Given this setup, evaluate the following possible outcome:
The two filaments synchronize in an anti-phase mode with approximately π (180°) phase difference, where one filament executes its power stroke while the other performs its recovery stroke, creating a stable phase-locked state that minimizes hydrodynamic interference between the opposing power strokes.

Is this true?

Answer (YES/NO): YES